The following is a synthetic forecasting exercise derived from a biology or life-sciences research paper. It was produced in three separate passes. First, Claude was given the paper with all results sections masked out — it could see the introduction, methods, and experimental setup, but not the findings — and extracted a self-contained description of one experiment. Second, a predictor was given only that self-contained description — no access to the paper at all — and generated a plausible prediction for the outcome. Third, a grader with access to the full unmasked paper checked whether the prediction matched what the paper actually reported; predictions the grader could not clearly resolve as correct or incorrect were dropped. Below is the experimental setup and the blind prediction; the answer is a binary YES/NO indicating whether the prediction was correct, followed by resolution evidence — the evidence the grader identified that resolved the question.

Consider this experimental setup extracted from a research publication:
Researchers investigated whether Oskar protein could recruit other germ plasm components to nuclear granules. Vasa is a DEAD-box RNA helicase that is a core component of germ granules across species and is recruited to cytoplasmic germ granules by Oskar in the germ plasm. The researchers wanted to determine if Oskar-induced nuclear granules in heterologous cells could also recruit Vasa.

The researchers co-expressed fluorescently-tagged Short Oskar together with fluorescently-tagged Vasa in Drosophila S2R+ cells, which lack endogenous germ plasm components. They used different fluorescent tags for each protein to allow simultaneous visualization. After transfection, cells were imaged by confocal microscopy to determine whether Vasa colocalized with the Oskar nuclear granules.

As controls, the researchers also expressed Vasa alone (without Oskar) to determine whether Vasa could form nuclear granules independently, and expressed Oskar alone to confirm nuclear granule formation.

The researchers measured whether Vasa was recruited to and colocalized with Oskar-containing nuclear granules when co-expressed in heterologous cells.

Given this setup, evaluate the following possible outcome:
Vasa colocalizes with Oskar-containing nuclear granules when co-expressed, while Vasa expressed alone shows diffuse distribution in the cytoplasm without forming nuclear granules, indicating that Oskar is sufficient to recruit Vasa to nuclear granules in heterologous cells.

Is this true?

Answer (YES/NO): NO